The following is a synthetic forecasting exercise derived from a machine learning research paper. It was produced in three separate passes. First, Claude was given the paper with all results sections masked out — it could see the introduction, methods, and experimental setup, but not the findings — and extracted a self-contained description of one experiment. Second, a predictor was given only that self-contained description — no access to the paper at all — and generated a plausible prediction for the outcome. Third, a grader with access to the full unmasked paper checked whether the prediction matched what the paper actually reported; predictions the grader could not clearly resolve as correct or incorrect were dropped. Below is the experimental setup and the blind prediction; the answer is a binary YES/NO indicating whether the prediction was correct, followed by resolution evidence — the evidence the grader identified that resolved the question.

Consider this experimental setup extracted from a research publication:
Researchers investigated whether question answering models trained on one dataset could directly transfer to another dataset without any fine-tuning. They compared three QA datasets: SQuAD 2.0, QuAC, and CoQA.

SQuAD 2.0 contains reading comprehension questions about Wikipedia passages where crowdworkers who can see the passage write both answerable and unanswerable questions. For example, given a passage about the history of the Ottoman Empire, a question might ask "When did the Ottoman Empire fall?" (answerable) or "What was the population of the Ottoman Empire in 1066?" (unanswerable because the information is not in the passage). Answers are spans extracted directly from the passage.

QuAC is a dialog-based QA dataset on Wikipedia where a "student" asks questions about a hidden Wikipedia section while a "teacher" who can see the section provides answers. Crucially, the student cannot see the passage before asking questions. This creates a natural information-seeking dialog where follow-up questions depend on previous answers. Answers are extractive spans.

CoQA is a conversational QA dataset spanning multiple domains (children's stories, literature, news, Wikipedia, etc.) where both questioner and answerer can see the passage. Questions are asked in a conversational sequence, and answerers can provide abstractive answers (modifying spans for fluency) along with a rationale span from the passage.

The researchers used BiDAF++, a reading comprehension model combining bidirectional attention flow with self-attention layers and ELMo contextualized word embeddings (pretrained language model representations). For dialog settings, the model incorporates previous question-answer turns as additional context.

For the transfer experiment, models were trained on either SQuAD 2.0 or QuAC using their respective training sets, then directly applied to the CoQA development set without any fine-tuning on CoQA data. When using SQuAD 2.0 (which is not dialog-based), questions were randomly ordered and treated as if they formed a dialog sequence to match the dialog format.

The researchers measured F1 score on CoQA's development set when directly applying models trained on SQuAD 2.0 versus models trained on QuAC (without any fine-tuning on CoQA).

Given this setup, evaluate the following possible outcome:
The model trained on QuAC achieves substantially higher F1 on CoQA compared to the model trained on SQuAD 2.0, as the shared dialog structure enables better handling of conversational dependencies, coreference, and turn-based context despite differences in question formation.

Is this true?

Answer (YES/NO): NO